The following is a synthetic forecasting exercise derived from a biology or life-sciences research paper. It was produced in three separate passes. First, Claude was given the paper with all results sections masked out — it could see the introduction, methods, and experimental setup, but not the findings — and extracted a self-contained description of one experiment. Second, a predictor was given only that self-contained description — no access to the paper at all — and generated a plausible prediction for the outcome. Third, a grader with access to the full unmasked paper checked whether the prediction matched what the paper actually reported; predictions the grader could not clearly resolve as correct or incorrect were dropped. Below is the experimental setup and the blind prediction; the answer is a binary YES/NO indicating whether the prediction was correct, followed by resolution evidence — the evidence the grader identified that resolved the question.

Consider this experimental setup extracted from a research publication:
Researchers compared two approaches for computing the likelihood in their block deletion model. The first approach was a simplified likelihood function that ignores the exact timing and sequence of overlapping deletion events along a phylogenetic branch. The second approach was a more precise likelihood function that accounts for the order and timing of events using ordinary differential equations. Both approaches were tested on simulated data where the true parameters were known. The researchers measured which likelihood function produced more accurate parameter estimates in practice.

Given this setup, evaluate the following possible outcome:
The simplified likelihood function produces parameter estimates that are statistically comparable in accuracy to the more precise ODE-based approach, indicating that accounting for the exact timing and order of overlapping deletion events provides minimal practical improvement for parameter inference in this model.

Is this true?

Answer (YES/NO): NO